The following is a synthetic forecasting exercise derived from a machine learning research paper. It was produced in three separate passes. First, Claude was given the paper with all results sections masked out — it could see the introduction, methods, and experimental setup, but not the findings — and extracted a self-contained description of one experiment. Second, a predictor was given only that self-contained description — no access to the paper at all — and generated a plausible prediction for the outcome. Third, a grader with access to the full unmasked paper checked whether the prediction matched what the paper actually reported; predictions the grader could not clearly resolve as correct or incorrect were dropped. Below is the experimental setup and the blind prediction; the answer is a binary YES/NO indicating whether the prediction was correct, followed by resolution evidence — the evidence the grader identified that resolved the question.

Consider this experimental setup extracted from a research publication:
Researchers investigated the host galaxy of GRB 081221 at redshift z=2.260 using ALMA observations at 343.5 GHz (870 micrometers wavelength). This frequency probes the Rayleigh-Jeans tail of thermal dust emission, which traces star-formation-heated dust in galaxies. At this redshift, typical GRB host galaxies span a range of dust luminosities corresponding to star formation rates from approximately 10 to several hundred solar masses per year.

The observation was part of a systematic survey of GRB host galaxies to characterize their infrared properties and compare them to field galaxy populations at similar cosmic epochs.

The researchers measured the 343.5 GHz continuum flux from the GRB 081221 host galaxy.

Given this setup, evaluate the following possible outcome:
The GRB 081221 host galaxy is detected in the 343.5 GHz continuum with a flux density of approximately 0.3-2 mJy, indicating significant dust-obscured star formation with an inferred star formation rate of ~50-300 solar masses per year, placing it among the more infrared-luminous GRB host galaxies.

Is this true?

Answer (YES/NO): YES